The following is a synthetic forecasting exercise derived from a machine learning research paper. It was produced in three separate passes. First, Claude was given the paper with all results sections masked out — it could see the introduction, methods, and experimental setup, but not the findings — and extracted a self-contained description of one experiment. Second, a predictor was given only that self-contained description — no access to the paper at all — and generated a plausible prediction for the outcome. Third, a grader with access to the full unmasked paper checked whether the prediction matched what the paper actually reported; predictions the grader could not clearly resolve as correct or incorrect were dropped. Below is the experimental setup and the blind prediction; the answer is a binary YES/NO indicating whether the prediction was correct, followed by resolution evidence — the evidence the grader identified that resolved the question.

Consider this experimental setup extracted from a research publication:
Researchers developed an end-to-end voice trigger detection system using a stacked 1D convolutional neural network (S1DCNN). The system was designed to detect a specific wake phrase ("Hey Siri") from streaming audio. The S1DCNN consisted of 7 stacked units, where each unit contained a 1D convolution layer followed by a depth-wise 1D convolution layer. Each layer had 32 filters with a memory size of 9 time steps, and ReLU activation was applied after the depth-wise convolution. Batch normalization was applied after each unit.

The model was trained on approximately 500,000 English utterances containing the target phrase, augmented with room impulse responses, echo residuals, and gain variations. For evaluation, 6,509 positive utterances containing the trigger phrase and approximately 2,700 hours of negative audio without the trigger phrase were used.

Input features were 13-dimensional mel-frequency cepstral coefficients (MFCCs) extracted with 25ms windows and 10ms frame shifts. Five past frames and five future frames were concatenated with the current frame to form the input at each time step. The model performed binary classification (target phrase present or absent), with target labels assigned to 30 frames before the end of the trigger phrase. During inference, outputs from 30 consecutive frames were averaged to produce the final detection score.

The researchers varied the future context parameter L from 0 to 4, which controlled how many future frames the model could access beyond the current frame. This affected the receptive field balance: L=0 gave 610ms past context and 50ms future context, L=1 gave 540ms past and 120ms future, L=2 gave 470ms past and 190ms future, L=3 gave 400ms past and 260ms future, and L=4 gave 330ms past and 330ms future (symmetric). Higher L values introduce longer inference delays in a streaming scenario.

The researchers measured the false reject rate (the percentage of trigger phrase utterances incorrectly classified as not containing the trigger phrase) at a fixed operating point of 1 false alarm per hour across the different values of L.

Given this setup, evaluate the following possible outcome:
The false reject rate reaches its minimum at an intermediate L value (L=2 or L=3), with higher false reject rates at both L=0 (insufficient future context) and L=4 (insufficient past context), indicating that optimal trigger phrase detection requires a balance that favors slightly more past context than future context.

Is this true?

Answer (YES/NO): NO